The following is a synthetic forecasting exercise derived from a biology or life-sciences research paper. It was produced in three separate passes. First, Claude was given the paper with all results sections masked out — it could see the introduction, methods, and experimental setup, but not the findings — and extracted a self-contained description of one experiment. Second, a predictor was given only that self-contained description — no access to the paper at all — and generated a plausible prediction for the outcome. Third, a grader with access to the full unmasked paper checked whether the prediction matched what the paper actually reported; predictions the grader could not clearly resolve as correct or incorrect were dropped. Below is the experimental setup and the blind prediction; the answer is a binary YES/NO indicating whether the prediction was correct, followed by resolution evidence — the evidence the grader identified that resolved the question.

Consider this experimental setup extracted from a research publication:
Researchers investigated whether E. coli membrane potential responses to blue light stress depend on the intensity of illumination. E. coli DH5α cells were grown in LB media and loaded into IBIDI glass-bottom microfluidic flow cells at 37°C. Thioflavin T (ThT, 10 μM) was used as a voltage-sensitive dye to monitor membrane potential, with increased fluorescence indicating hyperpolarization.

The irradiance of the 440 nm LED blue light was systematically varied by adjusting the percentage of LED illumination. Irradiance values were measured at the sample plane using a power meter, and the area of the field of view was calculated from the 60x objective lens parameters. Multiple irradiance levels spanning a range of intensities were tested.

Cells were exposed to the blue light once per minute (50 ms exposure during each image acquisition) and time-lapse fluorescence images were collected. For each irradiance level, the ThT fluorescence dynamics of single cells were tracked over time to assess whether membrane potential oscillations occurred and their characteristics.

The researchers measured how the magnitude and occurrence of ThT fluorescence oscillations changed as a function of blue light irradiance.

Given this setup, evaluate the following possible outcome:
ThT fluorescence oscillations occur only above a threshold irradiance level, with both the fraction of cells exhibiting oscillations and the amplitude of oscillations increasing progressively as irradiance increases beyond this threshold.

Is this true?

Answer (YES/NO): NO